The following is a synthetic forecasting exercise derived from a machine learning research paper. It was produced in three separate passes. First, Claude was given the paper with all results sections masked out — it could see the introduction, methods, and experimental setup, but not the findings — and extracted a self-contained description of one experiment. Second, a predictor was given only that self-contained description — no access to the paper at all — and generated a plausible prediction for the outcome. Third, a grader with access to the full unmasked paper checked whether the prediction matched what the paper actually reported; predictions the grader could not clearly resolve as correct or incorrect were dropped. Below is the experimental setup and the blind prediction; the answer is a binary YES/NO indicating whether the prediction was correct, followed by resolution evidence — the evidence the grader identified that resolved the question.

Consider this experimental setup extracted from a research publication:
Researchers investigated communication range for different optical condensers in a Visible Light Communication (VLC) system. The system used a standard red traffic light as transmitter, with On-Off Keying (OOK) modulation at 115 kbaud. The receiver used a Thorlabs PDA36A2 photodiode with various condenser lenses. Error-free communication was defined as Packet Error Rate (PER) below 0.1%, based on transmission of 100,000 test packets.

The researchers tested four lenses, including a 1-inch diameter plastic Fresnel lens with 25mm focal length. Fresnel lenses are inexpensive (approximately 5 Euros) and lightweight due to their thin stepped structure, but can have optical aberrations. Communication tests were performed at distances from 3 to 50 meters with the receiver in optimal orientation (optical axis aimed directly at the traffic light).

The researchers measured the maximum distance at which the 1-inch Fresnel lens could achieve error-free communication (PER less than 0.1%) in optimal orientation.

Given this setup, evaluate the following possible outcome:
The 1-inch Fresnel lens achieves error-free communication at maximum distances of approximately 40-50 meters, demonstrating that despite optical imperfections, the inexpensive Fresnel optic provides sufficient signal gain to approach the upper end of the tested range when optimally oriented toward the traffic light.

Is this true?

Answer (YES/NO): YES